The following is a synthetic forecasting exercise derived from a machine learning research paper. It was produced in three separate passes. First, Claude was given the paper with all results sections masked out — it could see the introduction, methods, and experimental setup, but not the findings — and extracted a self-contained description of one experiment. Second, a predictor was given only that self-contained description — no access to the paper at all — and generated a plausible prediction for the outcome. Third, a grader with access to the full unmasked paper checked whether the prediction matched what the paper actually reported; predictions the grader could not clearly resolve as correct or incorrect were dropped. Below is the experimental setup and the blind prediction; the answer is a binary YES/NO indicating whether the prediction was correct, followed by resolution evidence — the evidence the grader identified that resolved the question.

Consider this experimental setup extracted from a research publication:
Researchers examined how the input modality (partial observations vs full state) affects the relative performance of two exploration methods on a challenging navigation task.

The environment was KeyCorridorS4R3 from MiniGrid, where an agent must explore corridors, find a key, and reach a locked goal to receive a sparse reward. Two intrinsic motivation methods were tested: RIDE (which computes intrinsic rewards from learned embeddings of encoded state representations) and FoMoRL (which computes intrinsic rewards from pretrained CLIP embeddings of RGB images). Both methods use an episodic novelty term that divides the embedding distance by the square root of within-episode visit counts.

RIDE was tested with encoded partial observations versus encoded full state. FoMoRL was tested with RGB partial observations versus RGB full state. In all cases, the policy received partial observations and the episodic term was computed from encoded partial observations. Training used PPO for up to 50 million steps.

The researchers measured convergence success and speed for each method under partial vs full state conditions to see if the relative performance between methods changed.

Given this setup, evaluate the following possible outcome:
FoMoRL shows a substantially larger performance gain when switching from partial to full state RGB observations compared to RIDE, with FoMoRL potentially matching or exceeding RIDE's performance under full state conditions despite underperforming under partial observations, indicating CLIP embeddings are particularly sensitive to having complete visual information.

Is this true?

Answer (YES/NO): NO